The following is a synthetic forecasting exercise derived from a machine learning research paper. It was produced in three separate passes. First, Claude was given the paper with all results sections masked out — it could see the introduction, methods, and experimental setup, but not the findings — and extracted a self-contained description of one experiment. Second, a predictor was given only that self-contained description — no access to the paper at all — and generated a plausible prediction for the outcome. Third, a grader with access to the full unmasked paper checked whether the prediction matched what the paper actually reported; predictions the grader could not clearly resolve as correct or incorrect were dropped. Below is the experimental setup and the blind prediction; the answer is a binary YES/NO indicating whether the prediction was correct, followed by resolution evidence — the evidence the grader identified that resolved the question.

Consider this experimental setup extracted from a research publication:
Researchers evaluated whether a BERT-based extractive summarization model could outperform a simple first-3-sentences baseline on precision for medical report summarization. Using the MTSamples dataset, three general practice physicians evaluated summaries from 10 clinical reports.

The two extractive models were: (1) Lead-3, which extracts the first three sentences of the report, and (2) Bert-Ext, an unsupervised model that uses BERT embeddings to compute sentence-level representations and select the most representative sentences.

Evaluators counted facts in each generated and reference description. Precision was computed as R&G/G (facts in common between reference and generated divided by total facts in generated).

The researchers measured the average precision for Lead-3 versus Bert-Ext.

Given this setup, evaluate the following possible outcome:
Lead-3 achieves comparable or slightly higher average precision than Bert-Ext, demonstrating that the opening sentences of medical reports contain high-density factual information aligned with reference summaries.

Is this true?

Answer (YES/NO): NO